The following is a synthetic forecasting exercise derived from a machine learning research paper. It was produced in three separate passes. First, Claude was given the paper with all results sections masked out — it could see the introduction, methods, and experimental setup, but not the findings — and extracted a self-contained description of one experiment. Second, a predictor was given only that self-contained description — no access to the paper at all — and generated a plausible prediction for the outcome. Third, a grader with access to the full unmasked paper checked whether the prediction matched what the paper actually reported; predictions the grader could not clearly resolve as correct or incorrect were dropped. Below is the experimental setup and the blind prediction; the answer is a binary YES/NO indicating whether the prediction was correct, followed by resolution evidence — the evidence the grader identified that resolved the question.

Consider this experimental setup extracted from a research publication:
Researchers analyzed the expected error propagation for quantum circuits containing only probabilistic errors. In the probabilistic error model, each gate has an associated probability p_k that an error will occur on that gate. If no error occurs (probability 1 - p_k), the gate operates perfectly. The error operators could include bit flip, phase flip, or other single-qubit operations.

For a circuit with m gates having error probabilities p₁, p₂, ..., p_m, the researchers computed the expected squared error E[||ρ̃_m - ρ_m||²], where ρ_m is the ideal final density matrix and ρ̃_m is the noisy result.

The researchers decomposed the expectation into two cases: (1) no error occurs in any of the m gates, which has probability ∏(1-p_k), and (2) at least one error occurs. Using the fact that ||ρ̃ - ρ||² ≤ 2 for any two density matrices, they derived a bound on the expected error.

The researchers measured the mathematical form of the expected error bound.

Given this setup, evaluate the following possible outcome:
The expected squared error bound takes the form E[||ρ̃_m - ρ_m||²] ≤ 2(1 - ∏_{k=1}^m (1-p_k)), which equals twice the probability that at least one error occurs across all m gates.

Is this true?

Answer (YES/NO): YES